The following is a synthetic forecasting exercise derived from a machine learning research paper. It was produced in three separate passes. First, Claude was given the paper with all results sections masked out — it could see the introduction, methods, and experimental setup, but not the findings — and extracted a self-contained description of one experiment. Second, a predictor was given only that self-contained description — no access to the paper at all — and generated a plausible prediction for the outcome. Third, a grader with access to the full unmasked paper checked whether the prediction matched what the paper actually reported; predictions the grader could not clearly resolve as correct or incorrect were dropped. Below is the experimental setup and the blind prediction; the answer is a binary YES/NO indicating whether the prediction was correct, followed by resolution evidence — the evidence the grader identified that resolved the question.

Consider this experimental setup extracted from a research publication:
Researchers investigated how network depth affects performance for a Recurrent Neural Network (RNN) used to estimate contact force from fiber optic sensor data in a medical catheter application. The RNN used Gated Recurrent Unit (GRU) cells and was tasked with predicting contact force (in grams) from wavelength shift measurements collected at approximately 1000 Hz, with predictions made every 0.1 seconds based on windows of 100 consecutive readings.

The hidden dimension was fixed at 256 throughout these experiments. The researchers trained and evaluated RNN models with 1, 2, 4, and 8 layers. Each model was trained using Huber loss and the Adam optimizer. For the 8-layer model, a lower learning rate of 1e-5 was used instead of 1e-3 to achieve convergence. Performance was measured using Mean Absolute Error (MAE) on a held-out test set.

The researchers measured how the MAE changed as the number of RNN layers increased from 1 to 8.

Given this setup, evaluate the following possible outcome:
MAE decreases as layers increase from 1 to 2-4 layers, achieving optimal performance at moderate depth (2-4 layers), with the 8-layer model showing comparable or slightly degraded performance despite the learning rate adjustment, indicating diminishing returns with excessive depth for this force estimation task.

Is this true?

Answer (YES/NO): NO